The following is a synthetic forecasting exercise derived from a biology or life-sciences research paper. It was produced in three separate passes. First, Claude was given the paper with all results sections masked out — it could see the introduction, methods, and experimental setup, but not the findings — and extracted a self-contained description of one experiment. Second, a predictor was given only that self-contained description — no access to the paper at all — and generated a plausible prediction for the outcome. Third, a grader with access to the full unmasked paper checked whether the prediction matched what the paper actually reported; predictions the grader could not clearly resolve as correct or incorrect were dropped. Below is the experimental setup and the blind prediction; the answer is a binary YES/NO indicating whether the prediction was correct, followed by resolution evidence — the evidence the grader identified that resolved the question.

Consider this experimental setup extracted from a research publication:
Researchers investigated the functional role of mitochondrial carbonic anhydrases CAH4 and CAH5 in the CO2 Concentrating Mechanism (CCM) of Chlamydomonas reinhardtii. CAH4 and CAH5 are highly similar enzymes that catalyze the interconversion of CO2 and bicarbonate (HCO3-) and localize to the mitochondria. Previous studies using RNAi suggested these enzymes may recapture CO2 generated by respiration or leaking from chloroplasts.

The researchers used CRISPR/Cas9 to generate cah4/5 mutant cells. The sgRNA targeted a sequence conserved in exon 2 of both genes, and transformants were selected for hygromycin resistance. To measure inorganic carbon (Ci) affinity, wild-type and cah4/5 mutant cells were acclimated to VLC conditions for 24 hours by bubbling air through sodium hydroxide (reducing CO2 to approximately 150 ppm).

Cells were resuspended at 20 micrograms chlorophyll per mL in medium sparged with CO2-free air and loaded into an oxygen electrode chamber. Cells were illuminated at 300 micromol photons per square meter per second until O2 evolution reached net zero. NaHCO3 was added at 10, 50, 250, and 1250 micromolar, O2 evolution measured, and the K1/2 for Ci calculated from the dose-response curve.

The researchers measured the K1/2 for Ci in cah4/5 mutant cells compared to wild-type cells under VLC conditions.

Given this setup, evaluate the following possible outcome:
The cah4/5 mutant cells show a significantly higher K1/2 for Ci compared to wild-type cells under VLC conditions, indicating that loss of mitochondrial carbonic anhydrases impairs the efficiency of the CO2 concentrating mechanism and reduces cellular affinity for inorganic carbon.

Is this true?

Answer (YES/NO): YES